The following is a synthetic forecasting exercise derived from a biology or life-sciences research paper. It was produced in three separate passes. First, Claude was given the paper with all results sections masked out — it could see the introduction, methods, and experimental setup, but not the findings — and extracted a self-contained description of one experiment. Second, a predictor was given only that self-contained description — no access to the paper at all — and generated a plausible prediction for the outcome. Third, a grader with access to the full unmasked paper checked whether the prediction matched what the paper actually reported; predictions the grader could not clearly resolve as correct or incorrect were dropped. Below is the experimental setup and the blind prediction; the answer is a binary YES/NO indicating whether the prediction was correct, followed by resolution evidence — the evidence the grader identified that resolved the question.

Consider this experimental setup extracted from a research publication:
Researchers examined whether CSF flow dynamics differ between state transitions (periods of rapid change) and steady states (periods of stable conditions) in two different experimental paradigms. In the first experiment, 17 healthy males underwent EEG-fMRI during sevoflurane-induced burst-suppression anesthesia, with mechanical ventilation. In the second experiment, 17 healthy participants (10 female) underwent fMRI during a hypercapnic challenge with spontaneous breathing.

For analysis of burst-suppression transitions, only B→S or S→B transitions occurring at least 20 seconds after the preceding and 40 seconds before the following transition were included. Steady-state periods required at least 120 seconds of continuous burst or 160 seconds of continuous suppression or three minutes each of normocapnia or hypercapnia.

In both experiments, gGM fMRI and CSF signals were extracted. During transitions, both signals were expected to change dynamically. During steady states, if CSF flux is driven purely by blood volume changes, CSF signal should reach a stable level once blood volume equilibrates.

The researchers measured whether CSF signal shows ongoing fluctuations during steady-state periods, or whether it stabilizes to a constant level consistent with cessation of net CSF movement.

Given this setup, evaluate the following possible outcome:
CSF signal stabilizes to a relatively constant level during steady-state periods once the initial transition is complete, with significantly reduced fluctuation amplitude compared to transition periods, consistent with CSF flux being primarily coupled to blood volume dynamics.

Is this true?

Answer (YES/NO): YES